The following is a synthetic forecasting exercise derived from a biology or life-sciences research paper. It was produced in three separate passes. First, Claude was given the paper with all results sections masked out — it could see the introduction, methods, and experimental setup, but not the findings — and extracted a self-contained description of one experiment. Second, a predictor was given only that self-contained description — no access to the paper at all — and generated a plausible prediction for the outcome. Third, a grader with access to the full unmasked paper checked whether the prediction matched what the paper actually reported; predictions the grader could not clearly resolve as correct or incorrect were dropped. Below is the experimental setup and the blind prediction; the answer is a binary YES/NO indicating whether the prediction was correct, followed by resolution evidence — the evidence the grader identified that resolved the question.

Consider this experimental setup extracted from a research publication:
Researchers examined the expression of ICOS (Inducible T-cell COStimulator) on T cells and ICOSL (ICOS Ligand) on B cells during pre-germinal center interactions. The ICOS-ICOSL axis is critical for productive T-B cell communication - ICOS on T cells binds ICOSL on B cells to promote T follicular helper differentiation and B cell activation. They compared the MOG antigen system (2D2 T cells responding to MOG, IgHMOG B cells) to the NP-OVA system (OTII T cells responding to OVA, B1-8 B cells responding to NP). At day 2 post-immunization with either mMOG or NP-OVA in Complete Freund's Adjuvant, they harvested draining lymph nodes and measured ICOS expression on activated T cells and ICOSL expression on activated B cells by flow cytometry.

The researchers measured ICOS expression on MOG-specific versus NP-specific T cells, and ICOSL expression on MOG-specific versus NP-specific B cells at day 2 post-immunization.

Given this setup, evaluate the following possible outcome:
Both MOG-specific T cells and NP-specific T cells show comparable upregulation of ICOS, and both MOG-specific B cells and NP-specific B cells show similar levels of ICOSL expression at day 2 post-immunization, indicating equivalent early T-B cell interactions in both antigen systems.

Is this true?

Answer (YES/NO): NO